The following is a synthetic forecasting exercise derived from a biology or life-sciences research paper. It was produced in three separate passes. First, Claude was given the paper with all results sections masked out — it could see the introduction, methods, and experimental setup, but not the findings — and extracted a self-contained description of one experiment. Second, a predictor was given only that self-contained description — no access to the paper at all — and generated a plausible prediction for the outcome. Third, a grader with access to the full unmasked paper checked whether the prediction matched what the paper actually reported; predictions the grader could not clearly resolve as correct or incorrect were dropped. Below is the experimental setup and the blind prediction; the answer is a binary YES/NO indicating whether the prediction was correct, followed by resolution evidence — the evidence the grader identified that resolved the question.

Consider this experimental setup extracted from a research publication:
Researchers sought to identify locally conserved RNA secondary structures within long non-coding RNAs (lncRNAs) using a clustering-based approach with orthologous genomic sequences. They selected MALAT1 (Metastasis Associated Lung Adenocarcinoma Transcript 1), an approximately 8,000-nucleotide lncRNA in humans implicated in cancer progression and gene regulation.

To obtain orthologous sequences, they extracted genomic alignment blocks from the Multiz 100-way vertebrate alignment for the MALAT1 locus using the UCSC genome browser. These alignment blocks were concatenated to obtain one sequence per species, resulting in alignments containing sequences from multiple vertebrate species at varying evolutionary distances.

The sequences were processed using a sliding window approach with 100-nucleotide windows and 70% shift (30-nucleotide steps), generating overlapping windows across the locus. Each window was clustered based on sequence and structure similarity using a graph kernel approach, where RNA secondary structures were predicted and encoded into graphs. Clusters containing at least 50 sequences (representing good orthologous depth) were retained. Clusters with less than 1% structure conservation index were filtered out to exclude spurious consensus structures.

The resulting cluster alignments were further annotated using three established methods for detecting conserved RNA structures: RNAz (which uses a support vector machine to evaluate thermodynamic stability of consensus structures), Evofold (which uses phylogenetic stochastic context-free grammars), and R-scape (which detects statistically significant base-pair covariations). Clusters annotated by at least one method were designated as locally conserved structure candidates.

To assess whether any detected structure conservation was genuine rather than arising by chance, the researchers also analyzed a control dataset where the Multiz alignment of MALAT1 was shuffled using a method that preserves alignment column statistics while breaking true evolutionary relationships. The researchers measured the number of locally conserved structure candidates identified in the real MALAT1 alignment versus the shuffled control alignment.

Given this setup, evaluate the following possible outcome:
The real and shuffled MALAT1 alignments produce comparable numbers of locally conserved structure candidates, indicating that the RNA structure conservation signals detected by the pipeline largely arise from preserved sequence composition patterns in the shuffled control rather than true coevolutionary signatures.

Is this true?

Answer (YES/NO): NO